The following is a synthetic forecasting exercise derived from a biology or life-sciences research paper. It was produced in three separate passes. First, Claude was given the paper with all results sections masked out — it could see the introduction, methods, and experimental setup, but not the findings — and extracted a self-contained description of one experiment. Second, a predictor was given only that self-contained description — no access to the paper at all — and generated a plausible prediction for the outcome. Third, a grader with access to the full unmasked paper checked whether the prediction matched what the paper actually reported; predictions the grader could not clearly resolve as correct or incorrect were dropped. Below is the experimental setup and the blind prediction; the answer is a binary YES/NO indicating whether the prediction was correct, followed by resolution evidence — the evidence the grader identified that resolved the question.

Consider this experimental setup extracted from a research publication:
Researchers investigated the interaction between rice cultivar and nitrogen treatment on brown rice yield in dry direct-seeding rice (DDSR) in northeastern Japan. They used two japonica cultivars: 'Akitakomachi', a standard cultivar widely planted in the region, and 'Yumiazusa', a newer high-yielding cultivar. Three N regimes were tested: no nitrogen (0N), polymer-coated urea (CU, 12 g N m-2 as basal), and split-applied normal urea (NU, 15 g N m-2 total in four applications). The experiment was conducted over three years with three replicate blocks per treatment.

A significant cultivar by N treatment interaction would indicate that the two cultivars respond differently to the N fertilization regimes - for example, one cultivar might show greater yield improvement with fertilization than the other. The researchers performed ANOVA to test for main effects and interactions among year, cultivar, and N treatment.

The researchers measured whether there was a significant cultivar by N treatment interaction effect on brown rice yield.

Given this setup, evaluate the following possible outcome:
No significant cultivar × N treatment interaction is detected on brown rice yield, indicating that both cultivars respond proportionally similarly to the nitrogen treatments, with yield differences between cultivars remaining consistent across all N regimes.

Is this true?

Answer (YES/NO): YES